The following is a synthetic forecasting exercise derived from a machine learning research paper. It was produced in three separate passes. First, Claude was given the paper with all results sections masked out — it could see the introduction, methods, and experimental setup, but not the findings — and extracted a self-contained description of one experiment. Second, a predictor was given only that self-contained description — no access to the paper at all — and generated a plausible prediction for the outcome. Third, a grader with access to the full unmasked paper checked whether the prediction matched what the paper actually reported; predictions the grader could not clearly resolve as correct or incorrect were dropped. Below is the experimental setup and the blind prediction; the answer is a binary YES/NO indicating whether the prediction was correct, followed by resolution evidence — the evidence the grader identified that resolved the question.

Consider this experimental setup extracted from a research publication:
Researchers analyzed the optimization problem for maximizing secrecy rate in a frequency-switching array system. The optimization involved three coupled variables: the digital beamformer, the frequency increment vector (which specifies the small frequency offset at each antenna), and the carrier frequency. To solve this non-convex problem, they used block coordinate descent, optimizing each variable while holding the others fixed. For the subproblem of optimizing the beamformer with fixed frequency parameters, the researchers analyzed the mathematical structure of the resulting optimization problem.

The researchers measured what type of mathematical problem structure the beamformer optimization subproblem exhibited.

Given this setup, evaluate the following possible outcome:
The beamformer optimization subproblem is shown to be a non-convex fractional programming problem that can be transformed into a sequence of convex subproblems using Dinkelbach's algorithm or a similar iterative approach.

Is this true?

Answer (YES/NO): NO